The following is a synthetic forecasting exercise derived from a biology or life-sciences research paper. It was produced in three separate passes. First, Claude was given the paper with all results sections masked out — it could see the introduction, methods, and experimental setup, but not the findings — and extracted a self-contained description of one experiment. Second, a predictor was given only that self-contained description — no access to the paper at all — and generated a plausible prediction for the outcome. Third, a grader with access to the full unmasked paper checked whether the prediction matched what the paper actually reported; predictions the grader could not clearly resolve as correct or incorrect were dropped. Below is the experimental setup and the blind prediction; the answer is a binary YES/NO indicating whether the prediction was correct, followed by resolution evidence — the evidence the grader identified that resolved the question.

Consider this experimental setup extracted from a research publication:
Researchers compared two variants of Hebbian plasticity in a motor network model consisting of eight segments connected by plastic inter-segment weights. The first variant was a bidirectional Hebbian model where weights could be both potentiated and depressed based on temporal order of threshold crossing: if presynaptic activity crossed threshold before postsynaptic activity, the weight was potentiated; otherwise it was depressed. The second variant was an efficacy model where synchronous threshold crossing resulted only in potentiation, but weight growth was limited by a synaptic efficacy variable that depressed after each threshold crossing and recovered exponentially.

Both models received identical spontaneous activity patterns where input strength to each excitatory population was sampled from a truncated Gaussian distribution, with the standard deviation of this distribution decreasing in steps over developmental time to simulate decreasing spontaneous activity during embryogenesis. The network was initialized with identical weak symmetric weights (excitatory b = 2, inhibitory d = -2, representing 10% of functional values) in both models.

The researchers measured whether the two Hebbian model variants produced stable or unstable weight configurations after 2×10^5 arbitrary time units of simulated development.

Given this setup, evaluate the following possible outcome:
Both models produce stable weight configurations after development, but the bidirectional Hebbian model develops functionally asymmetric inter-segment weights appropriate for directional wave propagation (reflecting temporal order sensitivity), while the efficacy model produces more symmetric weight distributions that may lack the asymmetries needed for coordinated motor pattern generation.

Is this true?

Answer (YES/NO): NO